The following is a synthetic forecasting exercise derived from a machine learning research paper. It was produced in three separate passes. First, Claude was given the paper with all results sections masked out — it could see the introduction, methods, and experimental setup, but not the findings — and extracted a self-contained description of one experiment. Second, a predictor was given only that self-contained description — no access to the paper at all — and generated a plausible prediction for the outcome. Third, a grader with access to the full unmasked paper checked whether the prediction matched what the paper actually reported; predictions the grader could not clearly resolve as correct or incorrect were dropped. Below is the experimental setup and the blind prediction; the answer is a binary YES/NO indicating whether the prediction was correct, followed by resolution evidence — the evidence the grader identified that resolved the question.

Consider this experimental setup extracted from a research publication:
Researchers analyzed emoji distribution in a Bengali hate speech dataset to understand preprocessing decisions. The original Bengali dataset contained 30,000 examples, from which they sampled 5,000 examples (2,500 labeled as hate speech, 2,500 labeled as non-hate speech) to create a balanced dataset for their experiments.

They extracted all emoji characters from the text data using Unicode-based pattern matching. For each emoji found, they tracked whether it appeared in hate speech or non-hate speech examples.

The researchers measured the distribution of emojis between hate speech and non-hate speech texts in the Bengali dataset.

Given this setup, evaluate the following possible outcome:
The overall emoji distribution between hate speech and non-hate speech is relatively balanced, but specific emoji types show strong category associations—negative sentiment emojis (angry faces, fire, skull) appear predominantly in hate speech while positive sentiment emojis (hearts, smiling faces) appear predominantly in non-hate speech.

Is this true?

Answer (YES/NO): NO